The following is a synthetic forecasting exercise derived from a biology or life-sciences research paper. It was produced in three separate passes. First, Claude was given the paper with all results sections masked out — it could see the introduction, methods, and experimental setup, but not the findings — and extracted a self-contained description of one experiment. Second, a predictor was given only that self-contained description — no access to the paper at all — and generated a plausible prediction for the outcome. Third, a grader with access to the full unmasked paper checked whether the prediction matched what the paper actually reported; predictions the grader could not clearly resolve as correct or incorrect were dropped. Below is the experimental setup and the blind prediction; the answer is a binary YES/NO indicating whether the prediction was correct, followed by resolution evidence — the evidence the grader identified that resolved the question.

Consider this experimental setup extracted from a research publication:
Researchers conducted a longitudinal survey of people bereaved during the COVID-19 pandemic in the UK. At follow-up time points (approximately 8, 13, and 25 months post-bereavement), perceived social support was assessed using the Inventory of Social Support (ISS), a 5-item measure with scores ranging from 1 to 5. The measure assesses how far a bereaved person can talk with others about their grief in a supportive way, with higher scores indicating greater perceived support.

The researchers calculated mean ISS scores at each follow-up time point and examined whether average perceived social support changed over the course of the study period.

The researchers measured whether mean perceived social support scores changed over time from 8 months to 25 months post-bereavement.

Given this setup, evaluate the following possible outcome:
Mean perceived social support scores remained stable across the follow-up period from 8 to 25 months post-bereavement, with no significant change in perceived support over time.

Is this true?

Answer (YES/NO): YES